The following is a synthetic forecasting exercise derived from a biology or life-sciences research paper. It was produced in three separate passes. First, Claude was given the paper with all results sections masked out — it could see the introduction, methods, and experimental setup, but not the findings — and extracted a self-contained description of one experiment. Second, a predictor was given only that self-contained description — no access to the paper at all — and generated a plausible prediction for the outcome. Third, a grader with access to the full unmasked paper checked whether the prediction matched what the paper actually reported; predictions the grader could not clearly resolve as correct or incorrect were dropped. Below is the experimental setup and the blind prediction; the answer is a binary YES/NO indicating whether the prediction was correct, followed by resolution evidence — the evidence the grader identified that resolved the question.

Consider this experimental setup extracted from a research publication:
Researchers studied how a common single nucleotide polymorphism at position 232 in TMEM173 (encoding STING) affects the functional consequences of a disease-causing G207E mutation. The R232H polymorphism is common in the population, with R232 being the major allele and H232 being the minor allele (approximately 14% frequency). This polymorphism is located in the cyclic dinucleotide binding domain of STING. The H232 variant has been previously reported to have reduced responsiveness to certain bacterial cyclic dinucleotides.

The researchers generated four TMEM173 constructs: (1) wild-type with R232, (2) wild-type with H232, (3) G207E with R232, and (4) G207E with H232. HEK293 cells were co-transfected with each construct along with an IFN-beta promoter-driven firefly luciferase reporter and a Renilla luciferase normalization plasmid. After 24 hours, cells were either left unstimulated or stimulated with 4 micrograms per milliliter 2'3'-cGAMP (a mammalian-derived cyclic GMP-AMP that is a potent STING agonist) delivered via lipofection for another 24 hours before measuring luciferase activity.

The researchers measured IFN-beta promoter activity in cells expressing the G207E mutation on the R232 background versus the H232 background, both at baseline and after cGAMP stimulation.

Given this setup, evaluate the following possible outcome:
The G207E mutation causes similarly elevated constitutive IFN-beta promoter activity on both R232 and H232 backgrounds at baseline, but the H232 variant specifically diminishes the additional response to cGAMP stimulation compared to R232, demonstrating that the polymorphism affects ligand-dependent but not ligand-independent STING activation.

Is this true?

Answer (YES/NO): YES